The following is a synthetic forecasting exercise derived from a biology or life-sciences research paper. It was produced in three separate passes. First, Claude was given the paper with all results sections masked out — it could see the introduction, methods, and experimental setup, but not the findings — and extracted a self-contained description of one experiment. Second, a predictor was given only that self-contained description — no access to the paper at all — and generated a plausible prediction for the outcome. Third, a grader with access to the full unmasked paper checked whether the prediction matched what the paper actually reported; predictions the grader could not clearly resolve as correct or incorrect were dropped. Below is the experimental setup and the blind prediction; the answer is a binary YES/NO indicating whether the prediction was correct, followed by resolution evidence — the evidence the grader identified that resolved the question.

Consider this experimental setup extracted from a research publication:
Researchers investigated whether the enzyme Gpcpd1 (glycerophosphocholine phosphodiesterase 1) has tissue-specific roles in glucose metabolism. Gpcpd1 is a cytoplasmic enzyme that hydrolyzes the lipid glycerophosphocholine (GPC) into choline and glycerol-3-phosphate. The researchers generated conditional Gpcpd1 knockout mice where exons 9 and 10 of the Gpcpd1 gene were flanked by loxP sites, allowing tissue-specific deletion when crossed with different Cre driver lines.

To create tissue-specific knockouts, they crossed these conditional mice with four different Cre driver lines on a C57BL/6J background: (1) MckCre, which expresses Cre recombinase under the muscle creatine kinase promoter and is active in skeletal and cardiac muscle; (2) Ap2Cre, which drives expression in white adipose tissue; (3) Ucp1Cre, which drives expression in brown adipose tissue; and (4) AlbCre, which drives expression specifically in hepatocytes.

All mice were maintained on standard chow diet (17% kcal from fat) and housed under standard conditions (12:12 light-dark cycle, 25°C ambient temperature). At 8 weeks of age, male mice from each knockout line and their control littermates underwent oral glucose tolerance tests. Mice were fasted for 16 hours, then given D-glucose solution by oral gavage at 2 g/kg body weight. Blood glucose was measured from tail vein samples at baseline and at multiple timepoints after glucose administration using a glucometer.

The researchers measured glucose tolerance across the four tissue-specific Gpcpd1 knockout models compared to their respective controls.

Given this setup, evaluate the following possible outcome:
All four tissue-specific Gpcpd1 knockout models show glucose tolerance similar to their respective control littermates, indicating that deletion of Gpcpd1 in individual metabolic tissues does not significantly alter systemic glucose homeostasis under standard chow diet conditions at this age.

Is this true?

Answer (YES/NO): NO